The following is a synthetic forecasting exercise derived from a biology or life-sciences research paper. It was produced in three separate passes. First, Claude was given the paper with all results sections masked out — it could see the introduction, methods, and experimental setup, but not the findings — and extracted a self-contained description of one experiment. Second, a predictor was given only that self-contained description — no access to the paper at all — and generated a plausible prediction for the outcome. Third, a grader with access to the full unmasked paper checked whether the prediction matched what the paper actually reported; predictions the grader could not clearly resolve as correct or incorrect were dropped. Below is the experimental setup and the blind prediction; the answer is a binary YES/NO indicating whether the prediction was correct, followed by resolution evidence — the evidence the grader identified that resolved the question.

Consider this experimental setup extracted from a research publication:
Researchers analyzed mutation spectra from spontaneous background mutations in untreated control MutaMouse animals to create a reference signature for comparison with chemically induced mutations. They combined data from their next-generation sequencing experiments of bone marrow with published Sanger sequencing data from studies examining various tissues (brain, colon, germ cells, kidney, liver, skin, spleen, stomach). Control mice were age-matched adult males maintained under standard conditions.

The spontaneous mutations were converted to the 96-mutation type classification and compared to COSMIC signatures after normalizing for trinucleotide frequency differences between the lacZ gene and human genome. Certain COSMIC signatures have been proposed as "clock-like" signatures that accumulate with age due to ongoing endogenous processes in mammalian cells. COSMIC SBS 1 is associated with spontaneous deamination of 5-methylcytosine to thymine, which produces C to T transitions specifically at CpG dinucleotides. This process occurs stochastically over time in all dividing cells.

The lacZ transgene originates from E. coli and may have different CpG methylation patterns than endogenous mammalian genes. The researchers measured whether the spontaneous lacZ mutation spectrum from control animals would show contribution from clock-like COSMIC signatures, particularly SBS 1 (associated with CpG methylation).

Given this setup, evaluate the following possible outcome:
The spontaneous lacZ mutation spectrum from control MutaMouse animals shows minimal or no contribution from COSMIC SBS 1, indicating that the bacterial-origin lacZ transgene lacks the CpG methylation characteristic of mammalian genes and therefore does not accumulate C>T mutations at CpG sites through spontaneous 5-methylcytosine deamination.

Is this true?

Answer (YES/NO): NO